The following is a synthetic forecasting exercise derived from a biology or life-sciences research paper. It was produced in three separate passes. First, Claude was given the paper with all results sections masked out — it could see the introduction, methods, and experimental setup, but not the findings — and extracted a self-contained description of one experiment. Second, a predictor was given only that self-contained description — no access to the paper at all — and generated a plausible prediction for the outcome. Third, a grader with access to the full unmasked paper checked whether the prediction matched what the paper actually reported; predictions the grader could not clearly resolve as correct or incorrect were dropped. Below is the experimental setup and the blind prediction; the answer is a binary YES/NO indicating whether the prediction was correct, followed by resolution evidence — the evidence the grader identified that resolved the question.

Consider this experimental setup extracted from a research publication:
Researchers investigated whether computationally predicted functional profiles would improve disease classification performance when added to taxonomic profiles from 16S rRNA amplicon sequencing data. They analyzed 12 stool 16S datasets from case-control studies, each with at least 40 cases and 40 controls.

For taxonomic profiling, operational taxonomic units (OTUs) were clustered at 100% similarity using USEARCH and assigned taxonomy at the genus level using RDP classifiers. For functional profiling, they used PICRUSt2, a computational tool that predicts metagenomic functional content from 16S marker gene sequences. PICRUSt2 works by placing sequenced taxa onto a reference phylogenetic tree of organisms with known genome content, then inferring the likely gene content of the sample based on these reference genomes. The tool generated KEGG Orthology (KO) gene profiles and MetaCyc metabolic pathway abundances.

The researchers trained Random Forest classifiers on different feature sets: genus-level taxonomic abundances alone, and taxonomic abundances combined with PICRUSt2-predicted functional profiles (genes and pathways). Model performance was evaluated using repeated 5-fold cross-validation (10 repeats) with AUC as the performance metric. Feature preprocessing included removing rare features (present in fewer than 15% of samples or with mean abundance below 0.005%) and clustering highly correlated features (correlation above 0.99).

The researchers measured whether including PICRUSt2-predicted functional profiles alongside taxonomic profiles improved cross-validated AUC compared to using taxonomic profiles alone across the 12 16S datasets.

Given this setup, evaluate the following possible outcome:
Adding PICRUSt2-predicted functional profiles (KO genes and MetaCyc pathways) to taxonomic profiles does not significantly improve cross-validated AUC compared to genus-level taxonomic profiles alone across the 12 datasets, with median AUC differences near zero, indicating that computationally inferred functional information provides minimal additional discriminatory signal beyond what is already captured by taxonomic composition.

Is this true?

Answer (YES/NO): NO